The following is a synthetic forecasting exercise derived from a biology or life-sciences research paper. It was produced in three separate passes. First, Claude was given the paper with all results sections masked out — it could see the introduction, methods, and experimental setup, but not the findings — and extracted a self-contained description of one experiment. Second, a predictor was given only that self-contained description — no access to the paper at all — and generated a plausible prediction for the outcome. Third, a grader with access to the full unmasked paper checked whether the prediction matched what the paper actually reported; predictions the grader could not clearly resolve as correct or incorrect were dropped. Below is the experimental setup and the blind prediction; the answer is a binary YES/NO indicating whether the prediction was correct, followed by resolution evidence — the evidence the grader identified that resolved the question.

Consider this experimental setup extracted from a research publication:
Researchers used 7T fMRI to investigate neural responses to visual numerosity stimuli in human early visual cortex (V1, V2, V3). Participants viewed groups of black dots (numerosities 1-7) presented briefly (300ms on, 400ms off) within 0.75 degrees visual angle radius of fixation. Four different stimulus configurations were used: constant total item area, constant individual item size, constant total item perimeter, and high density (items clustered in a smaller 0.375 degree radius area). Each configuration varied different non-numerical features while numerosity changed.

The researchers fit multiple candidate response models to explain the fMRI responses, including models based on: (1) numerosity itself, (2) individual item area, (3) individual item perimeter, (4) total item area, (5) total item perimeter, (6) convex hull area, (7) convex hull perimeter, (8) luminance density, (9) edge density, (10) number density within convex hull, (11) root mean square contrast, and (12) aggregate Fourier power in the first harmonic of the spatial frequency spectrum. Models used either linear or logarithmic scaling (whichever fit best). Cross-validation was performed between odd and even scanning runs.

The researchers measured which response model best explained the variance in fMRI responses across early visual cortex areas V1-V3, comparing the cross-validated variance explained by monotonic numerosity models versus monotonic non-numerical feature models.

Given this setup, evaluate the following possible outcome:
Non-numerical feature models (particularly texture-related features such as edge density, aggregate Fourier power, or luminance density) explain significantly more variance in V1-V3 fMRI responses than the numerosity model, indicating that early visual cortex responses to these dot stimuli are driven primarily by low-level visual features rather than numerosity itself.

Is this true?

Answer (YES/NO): NO